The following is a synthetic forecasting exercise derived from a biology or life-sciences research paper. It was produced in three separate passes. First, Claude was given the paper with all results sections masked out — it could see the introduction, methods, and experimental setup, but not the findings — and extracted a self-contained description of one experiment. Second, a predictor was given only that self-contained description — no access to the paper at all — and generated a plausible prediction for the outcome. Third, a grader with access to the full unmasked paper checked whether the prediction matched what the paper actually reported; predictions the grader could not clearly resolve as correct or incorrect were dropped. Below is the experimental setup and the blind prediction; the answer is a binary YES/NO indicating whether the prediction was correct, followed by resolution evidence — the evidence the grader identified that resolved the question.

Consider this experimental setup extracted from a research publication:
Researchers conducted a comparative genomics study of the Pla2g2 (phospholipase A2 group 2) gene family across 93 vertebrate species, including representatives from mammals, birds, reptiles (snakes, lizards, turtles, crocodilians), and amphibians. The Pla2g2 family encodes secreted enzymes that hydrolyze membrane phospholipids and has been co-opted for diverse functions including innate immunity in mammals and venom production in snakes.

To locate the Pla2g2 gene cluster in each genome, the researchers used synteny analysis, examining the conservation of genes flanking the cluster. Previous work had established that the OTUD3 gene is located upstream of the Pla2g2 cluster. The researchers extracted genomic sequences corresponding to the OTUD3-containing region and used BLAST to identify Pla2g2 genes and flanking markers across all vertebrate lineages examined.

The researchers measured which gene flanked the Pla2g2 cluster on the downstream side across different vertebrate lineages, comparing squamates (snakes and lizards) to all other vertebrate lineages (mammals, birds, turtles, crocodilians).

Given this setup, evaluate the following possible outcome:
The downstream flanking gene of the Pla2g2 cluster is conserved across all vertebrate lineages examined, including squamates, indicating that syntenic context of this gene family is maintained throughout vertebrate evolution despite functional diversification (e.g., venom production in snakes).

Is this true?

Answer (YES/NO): NO